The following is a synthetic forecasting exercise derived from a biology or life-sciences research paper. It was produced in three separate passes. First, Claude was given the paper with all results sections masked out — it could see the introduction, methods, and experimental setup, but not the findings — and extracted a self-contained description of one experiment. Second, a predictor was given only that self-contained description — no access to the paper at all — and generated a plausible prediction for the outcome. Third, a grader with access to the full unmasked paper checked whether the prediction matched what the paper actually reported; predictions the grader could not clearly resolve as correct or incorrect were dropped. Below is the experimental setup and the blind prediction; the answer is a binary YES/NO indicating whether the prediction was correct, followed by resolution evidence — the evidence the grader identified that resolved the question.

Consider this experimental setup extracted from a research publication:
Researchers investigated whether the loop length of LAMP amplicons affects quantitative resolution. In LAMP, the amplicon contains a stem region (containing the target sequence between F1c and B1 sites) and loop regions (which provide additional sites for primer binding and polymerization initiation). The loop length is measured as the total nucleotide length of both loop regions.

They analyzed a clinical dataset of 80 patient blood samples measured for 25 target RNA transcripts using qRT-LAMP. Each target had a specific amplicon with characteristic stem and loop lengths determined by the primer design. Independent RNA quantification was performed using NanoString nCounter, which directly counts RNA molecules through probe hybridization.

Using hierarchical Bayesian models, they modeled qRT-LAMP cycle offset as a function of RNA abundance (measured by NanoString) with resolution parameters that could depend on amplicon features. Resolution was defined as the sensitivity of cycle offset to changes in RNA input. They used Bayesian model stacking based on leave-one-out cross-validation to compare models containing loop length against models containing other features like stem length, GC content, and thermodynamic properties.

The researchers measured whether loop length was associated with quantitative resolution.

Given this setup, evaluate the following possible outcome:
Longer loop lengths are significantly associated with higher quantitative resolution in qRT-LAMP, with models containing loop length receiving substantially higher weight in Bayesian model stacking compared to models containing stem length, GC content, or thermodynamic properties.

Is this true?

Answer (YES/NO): NO